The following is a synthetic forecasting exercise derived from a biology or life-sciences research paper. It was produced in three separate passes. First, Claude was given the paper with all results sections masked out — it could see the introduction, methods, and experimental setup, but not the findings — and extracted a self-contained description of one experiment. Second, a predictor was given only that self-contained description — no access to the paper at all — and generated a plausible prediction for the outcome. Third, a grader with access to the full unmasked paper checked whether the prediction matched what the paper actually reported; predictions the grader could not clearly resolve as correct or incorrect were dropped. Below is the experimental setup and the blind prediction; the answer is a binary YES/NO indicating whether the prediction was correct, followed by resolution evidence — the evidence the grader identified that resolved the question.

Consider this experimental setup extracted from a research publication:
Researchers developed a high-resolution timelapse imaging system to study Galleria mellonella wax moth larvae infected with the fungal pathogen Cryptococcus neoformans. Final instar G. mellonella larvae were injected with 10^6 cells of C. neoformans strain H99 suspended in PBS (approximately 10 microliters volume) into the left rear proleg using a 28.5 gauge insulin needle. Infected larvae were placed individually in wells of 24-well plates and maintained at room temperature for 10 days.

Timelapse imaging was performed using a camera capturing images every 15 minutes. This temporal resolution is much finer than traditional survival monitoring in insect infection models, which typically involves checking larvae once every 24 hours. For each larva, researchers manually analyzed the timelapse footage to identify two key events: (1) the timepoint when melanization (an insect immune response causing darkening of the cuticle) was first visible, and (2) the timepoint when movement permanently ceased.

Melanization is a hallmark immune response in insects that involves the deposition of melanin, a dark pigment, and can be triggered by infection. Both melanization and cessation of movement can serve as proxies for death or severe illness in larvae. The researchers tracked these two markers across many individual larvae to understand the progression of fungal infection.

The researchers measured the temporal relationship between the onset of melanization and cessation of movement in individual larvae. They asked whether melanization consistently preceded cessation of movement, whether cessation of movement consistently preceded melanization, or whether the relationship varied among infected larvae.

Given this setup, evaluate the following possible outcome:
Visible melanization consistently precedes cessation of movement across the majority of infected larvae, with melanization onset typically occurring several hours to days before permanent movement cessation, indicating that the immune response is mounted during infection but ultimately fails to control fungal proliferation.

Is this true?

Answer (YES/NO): NO